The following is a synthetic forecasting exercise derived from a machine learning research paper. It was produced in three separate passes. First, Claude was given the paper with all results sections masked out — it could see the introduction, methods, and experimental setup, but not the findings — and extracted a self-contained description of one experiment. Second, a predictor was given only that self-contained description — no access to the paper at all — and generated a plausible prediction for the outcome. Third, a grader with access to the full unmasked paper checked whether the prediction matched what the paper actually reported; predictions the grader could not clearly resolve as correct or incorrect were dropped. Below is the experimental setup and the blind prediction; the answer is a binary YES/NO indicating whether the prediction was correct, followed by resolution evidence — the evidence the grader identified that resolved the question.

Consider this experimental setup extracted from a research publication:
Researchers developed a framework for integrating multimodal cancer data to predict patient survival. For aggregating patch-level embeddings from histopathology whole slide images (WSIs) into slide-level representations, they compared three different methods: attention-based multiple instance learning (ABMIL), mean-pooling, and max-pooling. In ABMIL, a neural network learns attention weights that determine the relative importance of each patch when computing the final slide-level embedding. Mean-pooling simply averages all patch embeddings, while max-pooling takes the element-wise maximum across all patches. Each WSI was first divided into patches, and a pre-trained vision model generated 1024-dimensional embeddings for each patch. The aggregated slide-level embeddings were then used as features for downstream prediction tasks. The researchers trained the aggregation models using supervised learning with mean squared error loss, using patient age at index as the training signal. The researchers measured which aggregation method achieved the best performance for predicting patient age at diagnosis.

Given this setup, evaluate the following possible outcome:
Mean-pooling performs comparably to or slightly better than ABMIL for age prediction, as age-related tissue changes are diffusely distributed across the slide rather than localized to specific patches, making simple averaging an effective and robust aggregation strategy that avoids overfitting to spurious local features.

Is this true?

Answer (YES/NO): NO